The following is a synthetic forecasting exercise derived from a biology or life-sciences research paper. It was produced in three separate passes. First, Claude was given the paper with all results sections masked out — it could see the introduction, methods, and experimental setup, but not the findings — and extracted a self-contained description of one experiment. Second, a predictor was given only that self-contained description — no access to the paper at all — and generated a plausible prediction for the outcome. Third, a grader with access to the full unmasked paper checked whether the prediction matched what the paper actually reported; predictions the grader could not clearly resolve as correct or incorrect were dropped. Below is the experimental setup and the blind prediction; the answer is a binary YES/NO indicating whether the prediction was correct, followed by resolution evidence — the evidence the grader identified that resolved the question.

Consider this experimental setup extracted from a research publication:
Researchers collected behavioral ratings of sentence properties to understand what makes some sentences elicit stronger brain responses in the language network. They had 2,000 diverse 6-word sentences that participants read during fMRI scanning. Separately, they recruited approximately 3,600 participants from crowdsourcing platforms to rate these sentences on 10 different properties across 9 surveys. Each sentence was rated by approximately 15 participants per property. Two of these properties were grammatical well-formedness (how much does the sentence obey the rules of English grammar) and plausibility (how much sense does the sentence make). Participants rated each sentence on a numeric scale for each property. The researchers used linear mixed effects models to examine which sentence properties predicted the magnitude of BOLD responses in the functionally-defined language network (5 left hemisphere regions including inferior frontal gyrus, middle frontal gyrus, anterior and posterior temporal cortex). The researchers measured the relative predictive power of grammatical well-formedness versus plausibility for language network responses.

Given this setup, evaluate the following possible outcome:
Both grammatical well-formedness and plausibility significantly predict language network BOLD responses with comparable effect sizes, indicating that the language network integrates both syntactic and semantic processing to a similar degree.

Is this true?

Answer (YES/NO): YES